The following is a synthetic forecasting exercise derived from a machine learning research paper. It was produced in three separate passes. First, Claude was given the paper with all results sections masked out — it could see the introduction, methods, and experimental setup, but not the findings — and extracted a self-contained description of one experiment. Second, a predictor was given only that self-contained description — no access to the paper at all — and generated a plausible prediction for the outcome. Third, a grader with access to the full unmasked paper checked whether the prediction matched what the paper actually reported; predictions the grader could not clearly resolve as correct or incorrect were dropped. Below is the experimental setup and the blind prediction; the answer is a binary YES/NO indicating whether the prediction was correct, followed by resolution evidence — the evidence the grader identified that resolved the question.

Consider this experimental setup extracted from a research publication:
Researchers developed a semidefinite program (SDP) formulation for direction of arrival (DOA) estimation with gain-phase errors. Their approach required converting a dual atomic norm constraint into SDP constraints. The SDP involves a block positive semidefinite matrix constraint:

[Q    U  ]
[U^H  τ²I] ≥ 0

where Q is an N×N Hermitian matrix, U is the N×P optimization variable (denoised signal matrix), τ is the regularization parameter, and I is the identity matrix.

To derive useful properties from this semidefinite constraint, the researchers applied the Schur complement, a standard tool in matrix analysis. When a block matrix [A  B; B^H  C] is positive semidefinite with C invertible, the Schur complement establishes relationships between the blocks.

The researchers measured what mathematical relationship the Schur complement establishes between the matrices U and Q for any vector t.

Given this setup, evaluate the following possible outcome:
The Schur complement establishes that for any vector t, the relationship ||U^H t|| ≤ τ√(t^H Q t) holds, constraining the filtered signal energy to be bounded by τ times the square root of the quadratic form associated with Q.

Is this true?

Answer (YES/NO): YES